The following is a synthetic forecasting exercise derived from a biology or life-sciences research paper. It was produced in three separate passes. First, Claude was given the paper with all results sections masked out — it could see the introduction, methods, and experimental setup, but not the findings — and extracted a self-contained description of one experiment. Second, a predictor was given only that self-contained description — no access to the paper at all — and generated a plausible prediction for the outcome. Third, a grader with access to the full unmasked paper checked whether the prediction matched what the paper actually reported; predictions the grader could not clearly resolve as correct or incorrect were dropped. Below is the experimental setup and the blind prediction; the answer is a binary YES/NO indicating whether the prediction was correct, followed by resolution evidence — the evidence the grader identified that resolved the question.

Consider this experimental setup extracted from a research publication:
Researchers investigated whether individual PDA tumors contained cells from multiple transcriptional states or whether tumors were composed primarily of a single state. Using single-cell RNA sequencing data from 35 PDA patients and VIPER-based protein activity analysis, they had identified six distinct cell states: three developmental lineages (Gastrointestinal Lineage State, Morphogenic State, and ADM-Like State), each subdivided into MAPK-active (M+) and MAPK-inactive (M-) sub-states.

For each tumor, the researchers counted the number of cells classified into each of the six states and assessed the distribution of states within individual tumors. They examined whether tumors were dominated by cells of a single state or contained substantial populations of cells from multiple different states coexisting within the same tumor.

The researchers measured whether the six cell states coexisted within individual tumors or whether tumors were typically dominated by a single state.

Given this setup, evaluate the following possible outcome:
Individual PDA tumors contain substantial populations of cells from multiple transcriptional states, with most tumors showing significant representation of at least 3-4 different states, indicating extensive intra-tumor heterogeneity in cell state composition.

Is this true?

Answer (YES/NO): YES